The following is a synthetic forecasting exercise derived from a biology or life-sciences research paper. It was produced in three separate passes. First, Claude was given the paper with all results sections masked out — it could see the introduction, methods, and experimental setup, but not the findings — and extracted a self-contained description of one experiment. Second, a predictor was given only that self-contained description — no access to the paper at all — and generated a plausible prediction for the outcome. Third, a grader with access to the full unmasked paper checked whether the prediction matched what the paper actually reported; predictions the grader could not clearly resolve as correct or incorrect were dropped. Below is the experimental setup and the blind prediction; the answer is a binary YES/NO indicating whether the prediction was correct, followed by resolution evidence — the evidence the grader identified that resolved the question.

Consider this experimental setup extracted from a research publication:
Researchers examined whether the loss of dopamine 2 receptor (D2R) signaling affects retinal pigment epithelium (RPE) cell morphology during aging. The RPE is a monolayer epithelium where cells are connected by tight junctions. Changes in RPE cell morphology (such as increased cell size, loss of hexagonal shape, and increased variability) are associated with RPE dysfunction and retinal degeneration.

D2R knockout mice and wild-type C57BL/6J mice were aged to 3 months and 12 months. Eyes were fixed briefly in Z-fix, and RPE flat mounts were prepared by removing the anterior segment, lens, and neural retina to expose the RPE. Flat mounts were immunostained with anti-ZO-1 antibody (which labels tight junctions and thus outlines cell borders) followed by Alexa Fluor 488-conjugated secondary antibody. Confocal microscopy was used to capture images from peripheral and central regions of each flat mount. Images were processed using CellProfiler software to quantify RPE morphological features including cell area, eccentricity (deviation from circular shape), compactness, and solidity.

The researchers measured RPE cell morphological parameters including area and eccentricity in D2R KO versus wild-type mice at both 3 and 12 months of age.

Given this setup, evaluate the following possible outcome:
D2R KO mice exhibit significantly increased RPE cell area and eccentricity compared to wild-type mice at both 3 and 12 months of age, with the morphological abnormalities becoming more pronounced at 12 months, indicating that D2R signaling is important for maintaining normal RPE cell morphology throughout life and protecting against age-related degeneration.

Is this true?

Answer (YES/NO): NO